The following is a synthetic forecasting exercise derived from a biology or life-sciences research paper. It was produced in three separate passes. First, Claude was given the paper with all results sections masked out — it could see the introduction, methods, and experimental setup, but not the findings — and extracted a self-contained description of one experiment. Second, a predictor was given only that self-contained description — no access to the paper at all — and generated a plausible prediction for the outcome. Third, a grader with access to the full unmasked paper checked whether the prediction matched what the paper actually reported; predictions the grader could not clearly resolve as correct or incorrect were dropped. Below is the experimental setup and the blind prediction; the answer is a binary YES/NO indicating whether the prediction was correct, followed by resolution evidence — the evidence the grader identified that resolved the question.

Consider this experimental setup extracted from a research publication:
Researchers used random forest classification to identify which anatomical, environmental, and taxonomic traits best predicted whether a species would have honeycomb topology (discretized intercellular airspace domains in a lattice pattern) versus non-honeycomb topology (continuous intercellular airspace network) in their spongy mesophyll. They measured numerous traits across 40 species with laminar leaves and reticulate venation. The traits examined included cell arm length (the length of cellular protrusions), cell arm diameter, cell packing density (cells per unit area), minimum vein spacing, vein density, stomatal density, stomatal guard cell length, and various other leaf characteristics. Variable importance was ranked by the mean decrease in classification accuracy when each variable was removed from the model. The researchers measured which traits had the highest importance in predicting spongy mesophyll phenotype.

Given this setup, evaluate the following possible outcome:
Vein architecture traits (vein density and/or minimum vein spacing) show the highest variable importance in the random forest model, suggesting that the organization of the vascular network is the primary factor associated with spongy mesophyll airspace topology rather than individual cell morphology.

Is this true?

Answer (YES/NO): NO